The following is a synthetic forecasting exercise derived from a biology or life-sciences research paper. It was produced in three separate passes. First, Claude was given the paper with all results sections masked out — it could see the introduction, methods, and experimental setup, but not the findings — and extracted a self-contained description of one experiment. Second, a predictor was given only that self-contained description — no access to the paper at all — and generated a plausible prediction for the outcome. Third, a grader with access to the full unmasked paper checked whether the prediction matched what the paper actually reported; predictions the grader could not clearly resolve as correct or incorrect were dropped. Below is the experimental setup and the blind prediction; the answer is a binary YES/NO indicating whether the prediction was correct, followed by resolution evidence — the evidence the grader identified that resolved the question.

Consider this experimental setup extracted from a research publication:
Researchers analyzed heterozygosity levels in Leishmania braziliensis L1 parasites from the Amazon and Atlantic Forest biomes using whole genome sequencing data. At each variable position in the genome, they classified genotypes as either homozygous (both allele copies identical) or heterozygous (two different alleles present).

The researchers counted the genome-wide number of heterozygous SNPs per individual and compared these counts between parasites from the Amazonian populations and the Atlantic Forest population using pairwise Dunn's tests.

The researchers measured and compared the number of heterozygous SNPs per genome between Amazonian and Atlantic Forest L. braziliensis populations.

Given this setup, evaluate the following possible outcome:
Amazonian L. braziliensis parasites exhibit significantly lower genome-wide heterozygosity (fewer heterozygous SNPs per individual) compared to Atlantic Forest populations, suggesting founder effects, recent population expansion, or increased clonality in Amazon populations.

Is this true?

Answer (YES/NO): NO